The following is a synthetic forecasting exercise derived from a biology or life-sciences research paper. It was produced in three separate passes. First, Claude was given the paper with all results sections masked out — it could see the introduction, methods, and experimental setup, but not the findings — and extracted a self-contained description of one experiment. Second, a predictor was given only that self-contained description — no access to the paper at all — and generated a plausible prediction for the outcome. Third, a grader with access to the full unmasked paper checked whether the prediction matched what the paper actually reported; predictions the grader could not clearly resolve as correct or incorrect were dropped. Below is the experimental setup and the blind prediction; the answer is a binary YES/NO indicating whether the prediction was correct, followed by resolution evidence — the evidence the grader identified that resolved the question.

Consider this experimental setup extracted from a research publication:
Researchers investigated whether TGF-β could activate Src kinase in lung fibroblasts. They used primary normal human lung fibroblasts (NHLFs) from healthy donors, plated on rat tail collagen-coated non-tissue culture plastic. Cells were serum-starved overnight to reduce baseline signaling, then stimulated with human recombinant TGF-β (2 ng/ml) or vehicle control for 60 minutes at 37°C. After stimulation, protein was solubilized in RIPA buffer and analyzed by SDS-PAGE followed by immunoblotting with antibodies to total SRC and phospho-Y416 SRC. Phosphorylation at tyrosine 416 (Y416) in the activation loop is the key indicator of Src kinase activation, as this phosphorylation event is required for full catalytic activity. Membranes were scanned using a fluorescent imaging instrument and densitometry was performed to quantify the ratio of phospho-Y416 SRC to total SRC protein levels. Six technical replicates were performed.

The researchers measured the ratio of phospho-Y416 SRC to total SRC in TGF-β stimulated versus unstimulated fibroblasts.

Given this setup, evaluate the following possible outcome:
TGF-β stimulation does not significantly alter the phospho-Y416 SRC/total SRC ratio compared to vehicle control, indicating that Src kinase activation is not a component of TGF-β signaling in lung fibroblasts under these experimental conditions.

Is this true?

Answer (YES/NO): NO